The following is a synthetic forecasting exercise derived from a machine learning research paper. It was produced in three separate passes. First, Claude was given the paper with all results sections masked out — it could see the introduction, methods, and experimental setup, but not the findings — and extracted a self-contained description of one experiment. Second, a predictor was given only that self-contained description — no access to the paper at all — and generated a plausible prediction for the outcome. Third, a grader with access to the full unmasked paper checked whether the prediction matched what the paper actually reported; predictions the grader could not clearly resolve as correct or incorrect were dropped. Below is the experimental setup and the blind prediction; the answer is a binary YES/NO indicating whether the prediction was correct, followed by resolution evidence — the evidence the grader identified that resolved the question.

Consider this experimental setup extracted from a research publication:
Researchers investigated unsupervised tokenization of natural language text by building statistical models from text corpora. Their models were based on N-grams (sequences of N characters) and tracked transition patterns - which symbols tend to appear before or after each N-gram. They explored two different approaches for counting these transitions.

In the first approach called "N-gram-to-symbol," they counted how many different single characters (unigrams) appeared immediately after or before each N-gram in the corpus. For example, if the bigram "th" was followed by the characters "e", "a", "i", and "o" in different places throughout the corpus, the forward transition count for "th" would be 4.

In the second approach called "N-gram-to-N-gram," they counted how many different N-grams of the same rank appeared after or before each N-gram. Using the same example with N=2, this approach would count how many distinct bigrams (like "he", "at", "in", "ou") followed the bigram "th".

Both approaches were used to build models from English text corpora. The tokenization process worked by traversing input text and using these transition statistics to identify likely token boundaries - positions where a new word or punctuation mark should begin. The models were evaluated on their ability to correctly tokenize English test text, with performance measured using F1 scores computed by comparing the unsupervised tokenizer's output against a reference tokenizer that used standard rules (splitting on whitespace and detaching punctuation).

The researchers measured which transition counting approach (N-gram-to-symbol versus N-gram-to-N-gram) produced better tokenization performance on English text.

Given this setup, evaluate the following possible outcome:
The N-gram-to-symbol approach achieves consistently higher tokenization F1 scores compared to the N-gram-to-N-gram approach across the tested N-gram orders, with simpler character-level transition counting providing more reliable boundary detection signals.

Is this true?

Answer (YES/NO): YES